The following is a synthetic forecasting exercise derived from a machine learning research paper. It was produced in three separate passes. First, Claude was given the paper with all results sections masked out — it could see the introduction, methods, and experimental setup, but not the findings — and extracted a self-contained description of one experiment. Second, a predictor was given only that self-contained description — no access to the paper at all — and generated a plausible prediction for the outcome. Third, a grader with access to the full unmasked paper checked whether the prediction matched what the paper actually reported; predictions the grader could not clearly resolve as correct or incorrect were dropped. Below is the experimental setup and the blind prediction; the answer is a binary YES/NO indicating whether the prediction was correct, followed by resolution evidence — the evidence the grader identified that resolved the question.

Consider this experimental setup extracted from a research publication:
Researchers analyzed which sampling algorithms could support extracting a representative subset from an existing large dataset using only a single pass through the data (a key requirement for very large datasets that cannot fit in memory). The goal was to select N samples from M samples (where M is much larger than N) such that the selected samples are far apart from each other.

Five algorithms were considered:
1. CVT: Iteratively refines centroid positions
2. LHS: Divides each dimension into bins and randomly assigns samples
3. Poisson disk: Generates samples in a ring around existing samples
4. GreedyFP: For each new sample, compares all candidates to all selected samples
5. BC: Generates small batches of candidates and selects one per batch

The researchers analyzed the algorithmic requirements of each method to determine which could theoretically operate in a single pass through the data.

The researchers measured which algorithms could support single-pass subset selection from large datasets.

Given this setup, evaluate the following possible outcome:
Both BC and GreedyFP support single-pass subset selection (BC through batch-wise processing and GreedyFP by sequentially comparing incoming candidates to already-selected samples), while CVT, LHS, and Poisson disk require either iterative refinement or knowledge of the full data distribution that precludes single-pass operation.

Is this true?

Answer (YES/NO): NO